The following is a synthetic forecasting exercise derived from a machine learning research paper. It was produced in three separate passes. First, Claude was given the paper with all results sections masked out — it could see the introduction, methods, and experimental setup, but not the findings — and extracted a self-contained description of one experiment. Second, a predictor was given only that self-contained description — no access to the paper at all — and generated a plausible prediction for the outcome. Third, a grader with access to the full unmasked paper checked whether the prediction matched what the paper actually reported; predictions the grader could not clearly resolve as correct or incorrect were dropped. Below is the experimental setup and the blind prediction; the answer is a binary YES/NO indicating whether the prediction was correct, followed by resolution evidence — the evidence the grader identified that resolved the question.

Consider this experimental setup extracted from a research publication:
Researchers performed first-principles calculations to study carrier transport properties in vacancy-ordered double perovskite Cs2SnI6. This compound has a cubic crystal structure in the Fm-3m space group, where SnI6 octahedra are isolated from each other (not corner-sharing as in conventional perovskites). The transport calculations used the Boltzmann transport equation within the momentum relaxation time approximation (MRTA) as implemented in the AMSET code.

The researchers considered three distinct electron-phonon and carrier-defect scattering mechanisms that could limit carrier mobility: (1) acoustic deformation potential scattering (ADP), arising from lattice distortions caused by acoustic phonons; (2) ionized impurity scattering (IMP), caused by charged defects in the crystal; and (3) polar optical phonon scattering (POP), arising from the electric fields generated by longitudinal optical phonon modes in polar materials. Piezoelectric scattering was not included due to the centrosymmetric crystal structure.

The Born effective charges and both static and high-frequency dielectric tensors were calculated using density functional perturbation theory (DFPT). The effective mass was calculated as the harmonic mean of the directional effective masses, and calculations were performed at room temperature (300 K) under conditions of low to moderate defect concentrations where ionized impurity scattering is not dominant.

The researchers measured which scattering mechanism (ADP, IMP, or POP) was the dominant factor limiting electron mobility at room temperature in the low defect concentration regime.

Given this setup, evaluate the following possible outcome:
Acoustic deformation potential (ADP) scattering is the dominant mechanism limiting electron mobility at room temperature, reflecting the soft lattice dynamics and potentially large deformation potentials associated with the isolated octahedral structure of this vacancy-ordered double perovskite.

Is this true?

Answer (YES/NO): NO